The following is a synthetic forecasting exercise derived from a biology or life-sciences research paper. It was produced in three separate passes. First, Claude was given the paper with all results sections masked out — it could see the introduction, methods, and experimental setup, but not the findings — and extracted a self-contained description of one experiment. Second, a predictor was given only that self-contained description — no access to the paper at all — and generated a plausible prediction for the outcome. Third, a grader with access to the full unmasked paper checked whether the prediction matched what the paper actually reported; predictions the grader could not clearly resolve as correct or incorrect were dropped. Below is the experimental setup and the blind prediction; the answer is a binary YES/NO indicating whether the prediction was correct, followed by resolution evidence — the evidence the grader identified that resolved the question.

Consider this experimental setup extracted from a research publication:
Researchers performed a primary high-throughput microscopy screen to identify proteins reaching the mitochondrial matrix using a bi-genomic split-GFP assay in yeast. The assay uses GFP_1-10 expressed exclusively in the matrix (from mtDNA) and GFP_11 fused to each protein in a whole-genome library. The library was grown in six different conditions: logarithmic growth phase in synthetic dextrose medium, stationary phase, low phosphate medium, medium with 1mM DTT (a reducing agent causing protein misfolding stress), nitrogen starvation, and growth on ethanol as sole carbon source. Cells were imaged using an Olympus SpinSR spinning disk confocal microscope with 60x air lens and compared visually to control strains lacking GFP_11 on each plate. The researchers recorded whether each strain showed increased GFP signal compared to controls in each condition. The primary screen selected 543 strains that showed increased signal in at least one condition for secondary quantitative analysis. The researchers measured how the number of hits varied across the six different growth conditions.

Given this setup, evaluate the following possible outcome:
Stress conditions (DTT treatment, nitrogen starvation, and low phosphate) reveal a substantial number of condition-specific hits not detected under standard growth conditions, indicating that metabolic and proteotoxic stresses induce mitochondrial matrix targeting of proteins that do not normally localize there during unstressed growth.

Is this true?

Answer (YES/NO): NO